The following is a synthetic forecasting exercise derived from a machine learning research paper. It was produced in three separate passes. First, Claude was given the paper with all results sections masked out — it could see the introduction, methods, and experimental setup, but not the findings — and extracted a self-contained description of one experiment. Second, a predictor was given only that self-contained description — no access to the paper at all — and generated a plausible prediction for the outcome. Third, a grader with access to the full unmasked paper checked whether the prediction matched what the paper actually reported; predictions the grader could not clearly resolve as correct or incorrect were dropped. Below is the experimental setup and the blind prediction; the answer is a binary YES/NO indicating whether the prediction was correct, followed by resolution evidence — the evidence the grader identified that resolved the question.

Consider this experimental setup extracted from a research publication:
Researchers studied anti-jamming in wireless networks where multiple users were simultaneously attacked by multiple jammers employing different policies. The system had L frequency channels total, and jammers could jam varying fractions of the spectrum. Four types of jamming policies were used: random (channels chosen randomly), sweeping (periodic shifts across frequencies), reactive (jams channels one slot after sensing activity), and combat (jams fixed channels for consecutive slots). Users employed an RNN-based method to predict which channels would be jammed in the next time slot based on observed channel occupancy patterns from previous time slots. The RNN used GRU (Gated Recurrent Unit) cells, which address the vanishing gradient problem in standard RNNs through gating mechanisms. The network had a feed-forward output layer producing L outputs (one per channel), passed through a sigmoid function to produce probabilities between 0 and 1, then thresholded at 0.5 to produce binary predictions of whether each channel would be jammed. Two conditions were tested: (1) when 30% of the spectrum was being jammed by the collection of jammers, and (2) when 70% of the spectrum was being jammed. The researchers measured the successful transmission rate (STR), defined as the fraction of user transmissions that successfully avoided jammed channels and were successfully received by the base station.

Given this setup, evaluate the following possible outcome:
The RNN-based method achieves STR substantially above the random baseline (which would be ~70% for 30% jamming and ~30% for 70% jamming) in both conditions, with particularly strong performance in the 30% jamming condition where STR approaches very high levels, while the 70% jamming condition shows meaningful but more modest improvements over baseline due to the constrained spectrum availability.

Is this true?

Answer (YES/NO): NO